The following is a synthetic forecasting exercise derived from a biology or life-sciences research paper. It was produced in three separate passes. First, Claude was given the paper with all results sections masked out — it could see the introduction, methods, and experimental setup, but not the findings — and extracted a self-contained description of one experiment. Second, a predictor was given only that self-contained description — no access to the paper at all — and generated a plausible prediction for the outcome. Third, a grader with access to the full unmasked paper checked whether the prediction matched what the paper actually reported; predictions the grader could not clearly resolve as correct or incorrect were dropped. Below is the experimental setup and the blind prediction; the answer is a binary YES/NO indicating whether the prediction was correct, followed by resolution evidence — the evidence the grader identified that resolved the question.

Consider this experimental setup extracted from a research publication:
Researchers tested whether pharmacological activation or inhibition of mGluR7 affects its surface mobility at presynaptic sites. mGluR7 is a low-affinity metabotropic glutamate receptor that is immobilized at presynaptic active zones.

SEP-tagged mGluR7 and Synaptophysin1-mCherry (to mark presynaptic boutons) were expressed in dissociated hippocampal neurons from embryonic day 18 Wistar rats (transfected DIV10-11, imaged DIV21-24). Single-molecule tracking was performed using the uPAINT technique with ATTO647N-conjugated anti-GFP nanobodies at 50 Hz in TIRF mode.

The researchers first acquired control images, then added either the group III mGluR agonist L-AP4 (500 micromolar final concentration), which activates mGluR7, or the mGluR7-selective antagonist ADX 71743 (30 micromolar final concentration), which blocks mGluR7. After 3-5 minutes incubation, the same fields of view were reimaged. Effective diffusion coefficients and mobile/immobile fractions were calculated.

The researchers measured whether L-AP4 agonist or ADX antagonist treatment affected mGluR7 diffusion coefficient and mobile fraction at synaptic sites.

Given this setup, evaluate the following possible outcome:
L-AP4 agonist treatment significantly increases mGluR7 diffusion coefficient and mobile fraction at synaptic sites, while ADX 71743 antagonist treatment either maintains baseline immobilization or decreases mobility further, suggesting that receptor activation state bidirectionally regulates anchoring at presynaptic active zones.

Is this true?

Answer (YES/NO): NO